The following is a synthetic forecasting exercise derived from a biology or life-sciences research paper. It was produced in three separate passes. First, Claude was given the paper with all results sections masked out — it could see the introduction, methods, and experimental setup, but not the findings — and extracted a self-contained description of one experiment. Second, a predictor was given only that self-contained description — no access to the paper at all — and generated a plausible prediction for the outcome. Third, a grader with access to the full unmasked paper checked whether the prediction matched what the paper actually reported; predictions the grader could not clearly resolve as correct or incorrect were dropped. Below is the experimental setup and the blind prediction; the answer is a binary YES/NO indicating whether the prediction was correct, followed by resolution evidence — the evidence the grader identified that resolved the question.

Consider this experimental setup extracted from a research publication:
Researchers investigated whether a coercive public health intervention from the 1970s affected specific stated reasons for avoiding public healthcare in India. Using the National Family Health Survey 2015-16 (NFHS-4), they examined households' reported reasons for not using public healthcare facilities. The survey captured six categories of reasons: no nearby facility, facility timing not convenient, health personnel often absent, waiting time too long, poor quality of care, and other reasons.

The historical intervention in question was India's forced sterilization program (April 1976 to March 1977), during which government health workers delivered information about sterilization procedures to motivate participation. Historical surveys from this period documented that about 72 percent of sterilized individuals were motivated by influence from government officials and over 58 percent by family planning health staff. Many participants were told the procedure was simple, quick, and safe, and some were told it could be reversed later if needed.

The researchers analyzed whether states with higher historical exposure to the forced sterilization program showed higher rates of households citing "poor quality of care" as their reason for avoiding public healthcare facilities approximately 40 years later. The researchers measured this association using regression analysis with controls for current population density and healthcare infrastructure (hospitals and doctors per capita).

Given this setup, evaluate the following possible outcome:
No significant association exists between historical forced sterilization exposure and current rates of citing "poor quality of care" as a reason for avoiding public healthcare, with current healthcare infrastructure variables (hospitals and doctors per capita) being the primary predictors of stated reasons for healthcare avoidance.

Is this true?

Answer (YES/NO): NO